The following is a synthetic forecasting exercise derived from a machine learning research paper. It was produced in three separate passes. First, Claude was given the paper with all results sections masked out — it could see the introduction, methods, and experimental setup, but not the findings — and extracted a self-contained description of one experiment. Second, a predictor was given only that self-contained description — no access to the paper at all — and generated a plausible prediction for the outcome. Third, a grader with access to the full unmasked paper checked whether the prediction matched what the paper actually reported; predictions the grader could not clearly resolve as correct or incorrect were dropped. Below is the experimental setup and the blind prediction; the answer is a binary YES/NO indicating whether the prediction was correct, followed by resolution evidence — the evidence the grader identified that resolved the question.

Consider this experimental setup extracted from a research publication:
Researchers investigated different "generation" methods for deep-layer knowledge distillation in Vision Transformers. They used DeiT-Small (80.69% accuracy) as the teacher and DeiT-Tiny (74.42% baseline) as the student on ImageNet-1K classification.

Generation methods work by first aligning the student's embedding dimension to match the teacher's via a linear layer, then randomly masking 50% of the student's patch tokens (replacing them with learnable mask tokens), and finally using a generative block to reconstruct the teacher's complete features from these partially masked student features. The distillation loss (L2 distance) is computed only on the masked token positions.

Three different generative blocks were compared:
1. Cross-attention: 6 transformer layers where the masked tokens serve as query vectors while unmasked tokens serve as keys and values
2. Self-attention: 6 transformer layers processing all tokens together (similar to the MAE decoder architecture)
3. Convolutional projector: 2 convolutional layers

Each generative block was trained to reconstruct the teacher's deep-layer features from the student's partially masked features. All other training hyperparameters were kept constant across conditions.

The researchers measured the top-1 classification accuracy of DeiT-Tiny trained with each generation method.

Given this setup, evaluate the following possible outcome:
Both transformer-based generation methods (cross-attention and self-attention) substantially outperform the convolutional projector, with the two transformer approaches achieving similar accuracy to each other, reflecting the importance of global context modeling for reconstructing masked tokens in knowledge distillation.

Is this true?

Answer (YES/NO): NO